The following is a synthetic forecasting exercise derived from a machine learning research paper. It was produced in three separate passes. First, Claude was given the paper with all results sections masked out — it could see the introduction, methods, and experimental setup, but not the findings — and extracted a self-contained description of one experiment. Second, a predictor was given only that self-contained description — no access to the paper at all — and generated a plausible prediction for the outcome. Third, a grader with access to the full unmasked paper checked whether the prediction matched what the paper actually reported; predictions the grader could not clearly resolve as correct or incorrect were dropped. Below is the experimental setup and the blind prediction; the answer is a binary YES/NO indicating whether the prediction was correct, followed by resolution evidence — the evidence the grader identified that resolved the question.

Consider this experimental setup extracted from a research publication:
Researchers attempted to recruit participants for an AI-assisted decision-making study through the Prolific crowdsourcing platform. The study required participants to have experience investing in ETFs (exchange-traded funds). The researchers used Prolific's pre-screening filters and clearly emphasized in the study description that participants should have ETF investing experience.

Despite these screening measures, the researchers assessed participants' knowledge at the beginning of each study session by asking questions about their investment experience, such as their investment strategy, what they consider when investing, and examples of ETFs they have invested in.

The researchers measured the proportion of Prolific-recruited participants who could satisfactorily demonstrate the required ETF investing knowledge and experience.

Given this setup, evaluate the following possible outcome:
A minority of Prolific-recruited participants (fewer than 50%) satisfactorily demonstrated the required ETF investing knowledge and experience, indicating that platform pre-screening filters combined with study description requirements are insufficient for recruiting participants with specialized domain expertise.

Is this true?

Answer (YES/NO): YES